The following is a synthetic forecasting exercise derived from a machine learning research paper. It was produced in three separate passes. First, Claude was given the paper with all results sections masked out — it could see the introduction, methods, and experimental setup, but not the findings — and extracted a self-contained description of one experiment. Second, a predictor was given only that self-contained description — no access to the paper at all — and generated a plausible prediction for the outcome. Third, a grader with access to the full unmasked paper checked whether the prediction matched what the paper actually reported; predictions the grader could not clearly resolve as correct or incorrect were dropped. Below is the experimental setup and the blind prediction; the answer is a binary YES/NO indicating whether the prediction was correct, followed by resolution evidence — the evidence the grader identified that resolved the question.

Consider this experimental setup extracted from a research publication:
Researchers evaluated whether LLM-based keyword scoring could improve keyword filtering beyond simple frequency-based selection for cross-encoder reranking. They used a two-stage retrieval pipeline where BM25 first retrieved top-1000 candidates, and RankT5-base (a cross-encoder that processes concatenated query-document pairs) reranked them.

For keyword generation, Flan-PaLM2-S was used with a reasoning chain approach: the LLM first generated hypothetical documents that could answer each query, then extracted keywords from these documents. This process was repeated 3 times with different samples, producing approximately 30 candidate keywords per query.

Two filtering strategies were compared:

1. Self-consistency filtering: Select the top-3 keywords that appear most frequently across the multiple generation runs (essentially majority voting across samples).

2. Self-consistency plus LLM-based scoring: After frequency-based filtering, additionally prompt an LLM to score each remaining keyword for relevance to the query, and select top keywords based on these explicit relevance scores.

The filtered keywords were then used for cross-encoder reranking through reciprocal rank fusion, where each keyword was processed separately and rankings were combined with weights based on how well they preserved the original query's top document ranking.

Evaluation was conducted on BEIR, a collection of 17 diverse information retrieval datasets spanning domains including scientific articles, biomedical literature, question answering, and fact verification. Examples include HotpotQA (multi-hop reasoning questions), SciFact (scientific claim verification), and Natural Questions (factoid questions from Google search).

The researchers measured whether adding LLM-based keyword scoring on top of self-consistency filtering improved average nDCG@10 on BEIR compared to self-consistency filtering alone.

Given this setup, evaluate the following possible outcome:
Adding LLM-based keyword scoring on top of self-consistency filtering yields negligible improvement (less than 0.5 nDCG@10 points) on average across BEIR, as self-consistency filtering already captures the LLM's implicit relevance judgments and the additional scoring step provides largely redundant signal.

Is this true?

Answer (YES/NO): YES